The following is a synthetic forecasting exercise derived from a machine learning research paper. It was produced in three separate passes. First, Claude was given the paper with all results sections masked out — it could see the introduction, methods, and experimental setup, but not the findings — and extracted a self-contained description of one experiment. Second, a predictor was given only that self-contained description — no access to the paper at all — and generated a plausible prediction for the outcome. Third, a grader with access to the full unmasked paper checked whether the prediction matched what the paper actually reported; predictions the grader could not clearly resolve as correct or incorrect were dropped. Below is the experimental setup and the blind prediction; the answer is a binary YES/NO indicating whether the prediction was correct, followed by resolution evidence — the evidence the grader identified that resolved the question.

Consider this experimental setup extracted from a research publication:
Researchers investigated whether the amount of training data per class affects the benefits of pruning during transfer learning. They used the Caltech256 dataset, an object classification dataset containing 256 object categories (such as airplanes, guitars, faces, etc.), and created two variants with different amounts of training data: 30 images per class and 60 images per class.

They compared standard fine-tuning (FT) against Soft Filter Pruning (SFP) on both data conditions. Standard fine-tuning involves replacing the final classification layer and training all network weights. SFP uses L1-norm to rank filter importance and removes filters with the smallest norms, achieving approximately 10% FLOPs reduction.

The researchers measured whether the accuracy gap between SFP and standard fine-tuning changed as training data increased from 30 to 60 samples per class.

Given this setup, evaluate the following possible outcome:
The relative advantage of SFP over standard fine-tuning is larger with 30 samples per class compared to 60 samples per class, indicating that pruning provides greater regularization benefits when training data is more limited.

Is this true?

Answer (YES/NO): NO